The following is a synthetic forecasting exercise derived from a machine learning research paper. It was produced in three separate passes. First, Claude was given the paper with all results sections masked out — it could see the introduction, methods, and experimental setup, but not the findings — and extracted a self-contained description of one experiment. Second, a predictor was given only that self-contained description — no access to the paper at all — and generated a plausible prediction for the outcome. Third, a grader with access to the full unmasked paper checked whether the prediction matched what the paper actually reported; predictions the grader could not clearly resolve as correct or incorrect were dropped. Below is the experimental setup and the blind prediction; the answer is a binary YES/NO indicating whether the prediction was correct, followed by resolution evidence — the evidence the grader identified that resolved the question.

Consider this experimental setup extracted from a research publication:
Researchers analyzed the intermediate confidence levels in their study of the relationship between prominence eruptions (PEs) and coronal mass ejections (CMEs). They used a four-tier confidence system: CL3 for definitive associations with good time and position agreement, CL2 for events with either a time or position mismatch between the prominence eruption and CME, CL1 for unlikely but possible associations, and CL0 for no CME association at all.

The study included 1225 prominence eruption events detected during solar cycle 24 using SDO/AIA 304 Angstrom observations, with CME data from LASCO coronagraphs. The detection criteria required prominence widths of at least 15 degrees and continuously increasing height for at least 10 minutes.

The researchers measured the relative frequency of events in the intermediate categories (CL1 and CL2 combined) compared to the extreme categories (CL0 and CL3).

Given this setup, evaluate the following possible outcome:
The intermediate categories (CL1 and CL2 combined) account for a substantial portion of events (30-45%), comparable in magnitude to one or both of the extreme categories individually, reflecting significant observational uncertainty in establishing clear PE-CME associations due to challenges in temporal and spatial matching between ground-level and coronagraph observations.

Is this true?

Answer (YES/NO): NO